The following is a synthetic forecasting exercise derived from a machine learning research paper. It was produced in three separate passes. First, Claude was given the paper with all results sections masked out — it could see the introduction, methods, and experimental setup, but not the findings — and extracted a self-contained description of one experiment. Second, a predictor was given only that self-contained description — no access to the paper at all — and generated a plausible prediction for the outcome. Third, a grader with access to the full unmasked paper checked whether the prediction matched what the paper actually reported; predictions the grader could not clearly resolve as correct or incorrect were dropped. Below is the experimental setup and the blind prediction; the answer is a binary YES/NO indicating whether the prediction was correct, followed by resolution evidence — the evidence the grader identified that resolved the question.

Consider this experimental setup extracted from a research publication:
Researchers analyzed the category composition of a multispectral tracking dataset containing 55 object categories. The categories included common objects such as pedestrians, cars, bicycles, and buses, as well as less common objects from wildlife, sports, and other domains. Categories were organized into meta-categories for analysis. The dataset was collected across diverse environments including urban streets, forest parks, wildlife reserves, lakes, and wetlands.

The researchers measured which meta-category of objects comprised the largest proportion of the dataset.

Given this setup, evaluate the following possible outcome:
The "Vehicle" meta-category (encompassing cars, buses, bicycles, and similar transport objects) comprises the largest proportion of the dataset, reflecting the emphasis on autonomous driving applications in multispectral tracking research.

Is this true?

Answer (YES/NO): NO